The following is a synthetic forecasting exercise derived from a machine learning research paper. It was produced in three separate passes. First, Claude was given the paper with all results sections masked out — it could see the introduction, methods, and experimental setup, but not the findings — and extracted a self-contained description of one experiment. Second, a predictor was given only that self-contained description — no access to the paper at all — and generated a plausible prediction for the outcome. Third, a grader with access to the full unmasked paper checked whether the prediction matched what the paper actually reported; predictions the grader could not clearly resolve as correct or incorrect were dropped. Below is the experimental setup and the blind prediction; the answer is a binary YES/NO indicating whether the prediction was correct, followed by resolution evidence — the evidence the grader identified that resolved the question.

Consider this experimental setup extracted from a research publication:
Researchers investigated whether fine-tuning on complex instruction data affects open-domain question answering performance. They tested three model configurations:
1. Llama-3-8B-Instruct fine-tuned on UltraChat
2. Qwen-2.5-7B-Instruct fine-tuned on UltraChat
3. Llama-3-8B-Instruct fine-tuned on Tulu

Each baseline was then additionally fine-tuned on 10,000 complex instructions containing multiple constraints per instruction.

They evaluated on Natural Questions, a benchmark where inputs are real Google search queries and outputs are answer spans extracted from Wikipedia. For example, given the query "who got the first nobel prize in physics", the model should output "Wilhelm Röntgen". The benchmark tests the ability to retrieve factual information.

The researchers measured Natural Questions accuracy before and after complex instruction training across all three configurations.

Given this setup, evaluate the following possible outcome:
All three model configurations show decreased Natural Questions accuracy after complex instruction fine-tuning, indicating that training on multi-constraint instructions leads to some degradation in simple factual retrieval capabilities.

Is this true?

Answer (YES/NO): NO